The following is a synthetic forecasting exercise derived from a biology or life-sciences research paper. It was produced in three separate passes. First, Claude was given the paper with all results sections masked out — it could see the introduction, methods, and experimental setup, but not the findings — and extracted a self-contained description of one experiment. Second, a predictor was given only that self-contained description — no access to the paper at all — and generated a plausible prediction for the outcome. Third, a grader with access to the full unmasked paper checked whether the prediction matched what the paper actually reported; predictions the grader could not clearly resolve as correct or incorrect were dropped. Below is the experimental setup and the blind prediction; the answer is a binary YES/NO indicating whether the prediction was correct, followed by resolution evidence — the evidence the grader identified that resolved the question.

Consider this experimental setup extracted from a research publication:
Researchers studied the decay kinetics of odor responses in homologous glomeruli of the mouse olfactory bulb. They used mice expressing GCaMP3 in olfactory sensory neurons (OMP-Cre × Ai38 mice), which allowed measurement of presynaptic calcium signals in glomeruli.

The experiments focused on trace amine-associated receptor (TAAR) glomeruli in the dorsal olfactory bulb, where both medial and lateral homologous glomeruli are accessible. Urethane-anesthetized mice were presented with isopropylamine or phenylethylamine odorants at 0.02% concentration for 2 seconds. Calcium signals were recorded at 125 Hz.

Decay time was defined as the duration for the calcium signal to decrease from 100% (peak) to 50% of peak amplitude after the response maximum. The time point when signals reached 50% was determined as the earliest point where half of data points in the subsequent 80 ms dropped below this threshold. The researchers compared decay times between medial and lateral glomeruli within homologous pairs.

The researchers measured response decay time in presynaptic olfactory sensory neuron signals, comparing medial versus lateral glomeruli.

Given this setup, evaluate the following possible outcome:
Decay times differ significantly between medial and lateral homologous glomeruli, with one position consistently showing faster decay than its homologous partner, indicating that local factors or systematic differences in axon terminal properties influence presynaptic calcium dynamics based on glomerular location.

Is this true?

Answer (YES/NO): NO